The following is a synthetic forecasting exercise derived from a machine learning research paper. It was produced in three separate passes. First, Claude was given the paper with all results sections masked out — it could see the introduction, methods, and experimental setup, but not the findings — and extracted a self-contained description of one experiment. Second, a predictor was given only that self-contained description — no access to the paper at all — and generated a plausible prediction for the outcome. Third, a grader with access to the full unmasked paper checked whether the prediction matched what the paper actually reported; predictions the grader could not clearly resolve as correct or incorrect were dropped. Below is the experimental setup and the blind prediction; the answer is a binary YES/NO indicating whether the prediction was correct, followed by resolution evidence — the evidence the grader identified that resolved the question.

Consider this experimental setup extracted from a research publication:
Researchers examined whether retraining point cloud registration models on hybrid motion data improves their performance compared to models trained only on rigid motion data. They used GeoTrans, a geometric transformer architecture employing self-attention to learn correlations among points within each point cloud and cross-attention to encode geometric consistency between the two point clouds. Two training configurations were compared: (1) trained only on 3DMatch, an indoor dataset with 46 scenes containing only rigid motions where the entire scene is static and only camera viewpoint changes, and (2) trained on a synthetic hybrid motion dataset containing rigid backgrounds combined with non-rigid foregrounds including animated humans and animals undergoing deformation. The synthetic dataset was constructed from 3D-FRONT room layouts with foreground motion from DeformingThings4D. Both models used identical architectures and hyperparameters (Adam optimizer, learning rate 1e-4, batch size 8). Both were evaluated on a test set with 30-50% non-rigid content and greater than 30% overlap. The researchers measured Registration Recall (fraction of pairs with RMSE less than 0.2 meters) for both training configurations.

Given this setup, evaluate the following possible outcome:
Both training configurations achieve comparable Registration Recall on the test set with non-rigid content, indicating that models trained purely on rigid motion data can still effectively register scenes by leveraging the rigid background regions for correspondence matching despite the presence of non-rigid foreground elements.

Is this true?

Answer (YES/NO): NO